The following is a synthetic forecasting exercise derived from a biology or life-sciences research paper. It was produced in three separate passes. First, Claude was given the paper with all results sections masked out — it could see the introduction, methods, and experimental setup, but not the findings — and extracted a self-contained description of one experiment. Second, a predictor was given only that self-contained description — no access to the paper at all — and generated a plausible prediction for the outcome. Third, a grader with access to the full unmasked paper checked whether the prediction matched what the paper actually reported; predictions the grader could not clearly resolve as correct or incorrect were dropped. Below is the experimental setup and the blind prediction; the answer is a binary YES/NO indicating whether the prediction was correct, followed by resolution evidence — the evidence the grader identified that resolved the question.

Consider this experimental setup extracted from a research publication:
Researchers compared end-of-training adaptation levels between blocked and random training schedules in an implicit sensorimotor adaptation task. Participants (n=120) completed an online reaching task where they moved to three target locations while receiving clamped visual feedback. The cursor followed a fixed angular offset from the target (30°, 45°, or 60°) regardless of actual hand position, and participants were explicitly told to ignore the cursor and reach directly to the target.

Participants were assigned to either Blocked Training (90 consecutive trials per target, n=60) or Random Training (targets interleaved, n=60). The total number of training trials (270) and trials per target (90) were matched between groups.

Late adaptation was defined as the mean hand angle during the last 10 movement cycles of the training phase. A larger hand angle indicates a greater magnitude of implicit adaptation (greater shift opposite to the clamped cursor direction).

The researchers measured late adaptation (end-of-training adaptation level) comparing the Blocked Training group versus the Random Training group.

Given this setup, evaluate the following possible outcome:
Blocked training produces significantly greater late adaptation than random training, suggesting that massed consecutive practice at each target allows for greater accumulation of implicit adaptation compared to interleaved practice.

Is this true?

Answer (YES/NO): NO